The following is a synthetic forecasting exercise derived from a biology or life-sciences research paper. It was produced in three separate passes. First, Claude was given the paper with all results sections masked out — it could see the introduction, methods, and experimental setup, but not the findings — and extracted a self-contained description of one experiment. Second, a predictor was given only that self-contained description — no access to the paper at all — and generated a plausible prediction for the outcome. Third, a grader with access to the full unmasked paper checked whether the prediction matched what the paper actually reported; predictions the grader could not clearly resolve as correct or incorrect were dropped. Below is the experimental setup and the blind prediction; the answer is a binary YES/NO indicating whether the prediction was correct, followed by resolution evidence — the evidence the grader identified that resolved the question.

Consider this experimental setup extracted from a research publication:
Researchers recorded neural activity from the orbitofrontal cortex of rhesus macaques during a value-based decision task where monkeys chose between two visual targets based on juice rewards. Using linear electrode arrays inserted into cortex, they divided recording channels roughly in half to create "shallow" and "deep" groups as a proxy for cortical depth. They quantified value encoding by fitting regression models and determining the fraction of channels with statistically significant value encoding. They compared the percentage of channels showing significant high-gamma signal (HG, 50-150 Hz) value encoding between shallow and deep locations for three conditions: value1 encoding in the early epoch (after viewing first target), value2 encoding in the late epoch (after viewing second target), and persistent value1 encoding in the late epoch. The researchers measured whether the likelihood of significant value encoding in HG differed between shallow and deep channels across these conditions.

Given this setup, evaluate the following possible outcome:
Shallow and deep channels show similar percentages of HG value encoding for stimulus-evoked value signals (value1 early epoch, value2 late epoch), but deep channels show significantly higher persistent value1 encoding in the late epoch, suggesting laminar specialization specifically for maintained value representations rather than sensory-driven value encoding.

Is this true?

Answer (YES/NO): NO